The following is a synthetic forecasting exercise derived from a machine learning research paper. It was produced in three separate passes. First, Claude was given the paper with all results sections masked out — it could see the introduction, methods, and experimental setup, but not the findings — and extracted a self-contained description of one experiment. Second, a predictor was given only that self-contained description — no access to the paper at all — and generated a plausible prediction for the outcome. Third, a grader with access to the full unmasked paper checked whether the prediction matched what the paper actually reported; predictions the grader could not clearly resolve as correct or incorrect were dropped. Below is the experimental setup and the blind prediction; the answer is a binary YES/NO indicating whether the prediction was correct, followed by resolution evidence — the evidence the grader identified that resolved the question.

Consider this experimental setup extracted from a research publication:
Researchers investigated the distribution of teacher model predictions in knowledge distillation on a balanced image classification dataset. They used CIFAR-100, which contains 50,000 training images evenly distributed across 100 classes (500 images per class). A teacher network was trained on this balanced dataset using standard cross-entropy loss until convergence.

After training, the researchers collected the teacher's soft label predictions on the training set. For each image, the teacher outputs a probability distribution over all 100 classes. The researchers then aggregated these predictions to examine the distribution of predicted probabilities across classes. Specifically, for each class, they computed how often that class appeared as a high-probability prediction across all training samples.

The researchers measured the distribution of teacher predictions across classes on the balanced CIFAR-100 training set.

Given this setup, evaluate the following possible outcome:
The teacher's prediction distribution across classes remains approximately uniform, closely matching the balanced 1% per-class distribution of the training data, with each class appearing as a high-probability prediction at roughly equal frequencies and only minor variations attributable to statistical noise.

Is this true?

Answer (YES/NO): NO